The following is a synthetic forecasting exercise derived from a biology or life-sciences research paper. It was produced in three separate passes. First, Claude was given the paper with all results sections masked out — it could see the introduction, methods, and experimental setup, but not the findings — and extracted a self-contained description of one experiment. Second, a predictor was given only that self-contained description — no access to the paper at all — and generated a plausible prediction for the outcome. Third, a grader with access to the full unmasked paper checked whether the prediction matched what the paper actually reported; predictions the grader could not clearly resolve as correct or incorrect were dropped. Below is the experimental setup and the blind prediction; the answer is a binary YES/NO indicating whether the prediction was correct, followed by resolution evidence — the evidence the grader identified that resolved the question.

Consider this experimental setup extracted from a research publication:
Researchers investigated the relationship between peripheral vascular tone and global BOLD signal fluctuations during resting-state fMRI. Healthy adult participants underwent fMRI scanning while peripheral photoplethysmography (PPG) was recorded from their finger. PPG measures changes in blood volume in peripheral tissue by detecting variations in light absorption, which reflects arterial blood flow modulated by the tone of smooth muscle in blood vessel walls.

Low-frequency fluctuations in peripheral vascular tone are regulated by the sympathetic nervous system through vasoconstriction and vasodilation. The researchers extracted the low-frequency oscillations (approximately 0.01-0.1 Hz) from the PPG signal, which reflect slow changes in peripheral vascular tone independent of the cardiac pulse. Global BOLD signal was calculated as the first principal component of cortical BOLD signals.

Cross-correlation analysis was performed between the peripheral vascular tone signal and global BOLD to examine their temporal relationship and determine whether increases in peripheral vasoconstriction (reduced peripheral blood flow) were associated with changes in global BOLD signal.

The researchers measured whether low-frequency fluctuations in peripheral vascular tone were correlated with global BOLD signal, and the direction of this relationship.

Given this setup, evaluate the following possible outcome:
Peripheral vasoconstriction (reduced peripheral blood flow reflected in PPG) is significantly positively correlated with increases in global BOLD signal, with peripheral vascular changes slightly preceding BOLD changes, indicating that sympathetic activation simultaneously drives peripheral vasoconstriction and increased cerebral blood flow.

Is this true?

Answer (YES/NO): YES